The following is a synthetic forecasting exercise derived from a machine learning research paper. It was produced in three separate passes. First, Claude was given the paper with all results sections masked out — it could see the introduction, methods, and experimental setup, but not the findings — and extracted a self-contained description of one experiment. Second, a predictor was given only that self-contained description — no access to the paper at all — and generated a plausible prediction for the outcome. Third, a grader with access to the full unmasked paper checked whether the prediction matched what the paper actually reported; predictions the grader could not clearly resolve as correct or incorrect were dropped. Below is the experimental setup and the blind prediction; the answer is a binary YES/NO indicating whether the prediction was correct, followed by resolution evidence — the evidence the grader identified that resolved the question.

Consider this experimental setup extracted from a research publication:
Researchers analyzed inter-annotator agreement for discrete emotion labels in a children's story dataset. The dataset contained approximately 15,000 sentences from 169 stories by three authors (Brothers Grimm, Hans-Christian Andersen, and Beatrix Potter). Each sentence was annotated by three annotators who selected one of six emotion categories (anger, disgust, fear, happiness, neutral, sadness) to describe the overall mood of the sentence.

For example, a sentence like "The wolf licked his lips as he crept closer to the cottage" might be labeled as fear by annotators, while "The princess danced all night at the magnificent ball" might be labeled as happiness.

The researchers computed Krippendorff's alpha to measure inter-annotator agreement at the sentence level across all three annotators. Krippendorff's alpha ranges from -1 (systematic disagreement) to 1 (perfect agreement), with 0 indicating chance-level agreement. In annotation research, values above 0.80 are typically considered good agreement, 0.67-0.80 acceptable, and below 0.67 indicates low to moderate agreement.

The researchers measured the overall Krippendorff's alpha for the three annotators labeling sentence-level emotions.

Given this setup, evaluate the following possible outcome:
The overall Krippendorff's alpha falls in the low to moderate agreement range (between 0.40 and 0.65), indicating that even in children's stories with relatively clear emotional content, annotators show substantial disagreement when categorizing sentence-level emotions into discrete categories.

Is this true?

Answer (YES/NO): NO